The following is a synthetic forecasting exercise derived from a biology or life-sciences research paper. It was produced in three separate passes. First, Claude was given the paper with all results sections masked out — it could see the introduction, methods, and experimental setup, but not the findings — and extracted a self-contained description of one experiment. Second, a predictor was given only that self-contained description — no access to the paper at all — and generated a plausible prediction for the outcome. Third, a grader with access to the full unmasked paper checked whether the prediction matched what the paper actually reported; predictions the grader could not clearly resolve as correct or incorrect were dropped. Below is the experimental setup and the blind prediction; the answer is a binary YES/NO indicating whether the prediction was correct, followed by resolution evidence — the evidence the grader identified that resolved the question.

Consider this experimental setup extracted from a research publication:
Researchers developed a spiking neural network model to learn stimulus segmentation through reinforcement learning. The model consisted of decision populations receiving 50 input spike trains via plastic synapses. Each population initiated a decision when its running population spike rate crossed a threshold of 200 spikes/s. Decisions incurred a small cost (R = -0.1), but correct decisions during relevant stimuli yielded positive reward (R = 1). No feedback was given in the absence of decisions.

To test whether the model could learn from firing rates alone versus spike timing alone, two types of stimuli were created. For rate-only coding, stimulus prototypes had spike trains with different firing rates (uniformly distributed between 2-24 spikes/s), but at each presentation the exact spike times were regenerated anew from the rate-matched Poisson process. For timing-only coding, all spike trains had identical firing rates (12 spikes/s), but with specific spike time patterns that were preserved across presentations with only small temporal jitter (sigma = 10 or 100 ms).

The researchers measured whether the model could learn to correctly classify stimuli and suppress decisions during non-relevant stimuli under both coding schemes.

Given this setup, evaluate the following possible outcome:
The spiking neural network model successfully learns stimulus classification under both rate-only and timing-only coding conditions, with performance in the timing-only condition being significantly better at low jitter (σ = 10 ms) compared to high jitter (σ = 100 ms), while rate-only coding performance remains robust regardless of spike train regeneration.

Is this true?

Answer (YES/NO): NO